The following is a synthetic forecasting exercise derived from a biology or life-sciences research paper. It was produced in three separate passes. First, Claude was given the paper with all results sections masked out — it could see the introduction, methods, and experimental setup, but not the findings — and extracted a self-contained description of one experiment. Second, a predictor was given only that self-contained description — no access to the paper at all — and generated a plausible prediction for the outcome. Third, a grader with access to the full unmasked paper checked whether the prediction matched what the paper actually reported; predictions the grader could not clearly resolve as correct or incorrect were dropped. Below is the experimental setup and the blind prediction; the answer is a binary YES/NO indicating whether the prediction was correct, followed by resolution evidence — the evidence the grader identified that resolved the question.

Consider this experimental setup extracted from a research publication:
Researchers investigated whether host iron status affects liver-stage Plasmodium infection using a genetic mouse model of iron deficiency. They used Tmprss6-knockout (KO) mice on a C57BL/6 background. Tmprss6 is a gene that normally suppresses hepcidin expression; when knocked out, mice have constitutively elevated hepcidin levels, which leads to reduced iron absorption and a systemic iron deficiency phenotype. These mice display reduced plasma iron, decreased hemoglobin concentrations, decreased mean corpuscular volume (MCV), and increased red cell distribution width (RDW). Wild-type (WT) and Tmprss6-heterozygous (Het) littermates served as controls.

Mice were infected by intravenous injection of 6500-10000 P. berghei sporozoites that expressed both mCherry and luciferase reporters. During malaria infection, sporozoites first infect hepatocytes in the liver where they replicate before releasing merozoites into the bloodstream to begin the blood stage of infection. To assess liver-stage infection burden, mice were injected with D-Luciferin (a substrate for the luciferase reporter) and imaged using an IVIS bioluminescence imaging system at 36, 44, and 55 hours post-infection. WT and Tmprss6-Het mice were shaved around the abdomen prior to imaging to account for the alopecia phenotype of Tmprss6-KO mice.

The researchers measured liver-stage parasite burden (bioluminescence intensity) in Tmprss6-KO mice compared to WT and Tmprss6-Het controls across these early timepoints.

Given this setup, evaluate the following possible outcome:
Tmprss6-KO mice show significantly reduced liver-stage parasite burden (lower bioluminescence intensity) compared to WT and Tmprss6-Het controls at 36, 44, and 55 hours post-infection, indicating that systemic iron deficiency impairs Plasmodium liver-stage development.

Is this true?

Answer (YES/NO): NO